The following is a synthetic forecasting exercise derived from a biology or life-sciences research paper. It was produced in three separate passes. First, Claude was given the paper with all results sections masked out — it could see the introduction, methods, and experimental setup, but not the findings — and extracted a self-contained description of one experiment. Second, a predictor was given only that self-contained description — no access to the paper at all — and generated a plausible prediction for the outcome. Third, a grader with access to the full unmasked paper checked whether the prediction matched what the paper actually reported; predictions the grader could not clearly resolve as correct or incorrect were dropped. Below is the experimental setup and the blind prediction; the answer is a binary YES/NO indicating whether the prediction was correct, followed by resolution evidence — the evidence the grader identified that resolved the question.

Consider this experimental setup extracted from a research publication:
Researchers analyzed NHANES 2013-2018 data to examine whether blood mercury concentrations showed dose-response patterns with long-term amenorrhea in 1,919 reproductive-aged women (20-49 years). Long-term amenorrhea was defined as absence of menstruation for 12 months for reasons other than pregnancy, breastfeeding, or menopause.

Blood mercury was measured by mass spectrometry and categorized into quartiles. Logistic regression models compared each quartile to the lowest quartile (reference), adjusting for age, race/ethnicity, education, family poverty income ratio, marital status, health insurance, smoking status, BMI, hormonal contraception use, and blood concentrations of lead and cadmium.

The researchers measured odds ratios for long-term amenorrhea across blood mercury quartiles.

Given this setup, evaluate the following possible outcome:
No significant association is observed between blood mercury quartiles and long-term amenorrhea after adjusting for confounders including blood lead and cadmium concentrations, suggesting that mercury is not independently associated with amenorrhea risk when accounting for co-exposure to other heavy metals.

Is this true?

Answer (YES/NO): YES